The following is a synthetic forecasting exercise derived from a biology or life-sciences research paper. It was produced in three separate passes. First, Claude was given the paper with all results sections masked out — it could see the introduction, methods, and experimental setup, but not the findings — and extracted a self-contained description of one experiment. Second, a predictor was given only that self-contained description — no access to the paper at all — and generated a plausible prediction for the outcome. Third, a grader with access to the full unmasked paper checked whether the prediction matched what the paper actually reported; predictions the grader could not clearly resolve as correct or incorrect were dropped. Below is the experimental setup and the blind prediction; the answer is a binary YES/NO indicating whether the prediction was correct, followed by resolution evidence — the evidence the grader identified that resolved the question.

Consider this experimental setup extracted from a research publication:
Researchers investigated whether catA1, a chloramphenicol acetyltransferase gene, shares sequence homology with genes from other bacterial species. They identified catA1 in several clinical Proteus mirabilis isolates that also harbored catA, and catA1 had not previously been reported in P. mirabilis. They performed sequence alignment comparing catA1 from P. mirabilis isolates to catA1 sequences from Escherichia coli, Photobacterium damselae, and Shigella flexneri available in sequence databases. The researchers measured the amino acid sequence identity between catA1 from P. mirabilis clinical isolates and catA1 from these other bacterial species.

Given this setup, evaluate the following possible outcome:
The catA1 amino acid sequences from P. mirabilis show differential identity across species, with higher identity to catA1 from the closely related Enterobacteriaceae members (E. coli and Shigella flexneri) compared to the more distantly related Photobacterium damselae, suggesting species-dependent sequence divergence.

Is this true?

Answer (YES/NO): NO